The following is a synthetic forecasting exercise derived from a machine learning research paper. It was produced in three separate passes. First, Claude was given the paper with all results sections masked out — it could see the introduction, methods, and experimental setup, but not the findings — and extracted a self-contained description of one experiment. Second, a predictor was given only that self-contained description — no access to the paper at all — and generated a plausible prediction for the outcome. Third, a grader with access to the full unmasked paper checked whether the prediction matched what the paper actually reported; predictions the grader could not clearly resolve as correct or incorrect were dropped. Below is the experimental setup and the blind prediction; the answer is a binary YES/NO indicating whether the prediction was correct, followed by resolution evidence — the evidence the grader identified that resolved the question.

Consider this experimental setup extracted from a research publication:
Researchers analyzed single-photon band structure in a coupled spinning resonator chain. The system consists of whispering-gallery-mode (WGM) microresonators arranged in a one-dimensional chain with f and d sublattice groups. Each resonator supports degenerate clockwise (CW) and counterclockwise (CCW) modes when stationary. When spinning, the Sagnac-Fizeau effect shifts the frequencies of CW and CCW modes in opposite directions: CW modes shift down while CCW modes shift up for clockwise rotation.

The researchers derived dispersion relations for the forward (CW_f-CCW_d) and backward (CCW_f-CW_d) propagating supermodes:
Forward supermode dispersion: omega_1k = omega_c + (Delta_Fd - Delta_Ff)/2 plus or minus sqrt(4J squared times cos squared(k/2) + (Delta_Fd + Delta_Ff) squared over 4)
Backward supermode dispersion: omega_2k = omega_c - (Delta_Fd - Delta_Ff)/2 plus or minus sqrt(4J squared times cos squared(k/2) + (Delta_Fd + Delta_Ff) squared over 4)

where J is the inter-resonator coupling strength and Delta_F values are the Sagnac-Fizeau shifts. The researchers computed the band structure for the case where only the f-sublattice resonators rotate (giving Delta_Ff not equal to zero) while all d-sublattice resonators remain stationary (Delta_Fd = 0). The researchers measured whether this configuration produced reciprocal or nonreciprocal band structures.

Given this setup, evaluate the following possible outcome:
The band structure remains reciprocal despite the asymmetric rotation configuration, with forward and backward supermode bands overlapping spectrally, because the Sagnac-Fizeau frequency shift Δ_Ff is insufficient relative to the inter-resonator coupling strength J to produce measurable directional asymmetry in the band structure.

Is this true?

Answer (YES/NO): NO